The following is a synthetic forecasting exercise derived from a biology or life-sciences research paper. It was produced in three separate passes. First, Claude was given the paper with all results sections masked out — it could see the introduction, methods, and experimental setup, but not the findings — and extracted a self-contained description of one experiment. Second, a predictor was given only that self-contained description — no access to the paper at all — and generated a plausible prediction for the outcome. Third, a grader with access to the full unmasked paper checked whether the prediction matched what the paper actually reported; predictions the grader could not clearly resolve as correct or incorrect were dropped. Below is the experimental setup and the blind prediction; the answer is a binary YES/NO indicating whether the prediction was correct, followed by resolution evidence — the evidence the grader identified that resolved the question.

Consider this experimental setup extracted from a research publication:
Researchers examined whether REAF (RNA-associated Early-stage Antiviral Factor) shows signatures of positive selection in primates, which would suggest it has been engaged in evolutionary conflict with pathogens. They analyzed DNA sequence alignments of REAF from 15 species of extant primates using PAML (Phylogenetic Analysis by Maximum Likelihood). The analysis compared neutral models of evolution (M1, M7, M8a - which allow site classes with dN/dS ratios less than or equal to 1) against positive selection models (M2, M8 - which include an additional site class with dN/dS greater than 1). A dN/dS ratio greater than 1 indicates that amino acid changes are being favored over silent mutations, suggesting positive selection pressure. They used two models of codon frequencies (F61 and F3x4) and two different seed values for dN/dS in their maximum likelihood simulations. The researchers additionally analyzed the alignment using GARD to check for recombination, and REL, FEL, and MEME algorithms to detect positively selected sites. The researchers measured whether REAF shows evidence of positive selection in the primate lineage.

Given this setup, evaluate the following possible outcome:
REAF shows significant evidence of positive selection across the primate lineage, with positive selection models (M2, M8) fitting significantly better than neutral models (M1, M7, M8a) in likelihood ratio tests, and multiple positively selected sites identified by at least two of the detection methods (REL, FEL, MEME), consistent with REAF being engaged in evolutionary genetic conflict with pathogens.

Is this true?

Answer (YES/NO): NO